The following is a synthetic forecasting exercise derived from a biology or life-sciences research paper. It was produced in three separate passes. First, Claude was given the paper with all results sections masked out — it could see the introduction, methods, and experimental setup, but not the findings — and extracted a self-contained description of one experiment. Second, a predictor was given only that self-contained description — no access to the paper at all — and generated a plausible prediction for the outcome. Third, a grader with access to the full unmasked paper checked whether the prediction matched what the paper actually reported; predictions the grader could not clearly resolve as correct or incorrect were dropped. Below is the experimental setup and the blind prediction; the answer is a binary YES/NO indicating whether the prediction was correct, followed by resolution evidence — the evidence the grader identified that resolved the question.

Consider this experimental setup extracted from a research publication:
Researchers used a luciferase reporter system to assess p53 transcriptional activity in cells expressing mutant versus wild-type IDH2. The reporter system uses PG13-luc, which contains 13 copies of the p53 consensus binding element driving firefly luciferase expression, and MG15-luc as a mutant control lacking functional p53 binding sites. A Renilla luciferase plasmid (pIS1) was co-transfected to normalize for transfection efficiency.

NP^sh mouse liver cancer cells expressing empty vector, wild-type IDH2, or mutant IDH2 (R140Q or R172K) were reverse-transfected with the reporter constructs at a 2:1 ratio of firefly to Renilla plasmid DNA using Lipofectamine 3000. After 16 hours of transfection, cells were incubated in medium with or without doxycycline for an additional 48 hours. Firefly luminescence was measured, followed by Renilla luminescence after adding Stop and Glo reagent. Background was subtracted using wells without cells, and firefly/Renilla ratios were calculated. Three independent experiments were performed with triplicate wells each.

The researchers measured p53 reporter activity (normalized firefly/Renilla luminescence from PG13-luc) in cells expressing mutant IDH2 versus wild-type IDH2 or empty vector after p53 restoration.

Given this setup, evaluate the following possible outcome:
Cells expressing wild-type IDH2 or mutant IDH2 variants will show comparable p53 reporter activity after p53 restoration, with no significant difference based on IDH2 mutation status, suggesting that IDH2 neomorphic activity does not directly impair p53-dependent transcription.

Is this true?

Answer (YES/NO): YES